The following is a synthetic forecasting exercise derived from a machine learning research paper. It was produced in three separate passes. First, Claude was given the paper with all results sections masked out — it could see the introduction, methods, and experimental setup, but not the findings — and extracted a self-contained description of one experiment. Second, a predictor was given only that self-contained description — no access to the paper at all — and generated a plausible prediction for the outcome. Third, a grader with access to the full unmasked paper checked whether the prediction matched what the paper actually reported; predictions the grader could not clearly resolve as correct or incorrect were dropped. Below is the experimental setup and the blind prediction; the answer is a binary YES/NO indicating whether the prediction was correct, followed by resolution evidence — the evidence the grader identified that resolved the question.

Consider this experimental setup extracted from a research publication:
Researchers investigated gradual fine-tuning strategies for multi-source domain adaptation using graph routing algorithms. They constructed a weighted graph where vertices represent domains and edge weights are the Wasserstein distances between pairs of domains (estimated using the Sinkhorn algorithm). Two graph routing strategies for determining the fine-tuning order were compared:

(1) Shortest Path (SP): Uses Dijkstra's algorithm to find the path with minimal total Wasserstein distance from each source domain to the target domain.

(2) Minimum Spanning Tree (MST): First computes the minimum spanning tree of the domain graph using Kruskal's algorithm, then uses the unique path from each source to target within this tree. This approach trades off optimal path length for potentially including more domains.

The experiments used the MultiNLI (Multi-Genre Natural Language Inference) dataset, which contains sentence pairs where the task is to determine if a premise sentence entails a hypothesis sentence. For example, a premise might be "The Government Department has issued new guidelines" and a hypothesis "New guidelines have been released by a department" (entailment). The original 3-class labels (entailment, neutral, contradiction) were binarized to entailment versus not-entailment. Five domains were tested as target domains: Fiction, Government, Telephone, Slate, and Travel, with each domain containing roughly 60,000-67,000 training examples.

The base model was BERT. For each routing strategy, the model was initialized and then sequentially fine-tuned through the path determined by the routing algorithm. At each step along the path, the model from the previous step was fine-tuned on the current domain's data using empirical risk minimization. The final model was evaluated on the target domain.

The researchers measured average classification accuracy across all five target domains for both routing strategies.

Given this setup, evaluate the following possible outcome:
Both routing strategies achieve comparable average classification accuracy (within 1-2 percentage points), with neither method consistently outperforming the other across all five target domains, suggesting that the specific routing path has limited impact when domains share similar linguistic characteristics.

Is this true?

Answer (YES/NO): YES